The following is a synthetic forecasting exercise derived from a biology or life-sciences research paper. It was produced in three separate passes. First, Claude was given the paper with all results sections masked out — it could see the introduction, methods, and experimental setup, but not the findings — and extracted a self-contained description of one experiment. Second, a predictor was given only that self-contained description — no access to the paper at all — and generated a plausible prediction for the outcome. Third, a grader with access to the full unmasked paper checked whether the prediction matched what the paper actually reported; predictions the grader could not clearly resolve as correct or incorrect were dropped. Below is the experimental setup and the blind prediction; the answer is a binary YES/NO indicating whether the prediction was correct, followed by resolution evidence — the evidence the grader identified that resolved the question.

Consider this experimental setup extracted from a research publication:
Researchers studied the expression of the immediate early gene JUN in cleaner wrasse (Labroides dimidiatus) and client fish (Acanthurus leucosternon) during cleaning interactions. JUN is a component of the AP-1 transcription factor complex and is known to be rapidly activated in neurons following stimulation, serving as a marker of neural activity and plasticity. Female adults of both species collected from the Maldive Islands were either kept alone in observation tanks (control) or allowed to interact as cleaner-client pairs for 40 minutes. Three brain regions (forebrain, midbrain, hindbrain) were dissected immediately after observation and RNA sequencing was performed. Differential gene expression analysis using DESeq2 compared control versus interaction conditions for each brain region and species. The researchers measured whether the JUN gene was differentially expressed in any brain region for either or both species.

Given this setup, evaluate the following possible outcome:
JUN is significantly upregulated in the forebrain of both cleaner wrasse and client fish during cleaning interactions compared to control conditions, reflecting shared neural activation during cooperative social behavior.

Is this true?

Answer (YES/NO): NO